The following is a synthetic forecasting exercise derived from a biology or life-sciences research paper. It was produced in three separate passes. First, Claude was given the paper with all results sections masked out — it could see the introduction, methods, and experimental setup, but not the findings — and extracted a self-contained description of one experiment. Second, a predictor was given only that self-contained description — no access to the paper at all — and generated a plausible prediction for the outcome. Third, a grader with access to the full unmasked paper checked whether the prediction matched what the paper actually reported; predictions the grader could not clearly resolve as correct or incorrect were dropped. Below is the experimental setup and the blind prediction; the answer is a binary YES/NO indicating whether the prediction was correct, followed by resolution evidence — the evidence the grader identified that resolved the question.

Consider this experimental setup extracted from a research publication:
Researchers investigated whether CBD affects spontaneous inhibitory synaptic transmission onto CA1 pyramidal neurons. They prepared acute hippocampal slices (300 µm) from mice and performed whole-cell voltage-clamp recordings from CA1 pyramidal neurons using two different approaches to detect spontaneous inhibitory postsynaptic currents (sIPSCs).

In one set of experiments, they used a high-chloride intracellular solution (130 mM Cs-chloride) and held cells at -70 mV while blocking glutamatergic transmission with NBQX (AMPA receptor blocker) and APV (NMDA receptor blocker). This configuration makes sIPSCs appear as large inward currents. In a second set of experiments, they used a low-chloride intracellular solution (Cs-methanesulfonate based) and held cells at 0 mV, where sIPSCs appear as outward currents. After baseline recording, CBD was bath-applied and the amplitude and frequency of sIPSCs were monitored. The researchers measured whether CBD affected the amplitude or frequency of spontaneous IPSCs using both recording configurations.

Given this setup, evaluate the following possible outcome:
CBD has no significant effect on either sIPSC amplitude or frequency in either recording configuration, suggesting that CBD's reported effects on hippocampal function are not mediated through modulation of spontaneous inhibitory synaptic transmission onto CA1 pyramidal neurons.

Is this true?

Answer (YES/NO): YES